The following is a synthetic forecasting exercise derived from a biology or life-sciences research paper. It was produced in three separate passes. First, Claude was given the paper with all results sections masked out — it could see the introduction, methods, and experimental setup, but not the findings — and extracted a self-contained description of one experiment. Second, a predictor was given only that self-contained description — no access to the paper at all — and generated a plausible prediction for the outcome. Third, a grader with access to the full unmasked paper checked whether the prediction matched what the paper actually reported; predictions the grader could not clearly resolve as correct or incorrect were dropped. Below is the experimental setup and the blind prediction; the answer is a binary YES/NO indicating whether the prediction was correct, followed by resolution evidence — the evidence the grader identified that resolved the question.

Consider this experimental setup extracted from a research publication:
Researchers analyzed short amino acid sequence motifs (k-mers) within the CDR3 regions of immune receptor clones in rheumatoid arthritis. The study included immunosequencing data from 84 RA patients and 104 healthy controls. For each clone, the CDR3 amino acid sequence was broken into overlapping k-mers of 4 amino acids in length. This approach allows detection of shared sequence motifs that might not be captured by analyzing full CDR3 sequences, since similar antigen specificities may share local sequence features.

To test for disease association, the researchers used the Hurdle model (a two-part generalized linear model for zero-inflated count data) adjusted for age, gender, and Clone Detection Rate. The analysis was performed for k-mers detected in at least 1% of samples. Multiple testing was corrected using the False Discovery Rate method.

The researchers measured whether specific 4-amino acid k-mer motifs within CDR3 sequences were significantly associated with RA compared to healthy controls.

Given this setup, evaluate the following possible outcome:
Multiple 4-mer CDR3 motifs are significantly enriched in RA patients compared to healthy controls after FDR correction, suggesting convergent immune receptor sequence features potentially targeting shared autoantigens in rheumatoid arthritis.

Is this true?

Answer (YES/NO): YES